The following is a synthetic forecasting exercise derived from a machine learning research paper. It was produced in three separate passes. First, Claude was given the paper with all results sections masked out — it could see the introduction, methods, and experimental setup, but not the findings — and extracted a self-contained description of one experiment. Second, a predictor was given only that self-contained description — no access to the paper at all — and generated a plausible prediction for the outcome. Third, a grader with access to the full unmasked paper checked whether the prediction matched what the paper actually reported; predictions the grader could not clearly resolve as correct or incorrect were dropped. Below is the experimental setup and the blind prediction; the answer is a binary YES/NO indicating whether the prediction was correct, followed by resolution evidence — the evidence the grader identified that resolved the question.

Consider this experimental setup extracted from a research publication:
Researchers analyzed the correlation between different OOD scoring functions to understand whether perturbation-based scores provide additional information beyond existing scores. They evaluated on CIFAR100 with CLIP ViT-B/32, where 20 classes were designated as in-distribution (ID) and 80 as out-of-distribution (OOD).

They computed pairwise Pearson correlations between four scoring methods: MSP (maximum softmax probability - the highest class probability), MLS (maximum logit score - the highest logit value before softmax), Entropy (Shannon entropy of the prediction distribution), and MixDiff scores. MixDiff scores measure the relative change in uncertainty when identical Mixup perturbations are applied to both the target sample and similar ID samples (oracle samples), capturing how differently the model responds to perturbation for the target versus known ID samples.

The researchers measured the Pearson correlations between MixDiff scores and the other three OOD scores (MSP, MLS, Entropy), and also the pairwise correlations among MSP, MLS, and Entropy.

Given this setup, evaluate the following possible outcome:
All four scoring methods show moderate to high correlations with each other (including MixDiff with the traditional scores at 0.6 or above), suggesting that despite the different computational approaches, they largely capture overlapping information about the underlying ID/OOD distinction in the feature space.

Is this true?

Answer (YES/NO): NO